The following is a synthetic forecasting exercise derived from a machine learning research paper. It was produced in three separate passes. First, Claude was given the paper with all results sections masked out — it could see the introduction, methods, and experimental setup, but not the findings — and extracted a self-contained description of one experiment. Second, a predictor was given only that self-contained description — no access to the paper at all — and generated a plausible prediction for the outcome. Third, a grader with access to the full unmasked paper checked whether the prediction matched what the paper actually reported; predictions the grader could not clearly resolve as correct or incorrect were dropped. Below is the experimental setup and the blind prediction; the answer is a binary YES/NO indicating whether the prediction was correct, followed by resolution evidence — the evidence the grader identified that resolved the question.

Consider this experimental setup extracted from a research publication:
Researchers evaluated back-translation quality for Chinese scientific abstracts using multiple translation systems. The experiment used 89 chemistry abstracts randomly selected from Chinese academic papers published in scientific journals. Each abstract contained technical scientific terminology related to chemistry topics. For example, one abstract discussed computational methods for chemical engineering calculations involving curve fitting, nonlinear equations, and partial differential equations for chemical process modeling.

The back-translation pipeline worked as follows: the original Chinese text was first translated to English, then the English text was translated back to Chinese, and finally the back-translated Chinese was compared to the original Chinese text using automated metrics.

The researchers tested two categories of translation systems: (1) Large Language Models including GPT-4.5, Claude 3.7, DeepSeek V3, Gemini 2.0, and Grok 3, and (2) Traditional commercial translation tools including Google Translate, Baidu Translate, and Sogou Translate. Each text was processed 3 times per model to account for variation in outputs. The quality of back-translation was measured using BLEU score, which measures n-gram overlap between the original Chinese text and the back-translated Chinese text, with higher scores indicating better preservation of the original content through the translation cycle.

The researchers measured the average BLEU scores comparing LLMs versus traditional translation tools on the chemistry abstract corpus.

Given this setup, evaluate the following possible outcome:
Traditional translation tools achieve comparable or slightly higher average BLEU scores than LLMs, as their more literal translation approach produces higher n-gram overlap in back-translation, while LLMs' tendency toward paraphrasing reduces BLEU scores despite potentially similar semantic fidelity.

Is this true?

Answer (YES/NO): NO